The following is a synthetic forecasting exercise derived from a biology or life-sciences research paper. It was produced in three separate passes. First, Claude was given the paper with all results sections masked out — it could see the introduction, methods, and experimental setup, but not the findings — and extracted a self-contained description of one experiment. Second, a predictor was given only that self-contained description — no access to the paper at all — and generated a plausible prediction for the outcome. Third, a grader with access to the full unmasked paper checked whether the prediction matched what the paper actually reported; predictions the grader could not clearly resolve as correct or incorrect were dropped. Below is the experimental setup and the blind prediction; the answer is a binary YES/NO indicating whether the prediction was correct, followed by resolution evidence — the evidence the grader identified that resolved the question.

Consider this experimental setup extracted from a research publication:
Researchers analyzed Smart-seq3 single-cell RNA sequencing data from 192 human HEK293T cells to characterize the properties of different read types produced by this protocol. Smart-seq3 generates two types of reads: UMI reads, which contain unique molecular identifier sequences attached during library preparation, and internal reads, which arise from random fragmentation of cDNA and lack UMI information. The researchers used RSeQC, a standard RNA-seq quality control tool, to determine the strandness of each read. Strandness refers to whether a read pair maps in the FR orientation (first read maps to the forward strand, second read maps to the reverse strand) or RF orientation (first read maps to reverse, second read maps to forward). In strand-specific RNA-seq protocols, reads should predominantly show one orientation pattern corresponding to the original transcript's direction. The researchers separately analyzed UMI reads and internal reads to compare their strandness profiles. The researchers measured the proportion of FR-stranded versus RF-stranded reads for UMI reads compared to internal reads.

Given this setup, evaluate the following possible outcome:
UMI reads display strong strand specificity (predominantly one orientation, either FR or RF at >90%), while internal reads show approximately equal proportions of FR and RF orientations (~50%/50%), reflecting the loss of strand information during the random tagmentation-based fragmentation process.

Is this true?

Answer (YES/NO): NO